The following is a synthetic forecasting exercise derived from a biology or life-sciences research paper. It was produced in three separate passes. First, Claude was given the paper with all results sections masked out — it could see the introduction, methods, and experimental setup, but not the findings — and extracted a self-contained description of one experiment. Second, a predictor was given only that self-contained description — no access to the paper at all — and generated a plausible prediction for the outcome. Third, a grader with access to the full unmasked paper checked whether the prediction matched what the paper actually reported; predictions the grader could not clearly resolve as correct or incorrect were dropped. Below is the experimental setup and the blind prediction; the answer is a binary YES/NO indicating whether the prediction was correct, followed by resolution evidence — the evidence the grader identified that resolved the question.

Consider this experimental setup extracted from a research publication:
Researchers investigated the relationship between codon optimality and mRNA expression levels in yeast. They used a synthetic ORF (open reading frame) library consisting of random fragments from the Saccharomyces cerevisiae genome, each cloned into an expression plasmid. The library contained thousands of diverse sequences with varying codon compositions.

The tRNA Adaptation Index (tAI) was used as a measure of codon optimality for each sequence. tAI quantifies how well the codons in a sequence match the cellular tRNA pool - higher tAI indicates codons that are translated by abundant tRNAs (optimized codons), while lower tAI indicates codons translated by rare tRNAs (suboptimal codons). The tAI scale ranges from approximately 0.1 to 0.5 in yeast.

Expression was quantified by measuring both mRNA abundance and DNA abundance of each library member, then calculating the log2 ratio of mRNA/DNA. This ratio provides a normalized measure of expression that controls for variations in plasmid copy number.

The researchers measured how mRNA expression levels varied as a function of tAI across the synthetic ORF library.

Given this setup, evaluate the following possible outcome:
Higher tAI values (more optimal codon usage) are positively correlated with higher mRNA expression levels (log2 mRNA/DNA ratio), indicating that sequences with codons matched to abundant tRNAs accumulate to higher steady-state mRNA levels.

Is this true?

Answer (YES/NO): YES